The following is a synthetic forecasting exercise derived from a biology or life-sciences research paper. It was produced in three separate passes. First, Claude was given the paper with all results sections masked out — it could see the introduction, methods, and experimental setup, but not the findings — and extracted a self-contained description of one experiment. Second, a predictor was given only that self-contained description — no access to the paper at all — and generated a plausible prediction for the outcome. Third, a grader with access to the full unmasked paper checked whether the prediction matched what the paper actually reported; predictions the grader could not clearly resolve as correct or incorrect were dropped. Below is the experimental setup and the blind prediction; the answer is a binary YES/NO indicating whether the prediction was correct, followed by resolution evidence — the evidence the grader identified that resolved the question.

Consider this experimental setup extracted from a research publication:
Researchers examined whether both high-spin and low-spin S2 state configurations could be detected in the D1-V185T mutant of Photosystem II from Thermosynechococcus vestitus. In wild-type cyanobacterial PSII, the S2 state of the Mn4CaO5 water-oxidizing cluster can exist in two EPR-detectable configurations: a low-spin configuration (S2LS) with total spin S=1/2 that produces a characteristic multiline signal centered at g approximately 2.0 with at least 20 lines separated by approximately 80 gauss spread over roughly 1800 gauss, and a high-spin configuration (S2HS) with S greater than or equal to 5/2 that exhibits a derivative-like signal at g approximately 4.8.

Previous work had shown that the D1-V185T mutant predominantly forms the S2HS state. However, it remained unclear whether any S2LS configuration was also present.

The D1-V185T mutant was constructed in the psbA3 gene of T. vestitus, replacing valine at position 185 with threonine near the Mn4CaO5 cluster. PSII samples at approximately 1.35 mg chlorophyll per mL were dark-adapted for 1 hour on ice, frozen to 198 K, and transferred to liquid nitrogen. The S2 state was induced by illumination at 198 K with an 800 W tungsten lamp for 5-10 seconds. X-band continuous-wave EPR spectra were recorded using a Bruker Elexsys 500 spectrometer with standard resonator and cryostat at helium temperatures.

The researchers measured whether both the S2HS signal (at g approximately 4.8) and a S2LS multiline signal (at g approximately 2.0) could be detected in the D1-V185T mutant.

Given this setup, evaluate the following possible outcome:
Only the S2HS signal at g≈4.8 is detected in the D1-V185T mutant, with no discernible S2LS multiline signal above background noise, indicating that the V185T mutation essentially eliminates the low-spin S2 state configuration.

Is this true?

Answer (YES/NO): NO